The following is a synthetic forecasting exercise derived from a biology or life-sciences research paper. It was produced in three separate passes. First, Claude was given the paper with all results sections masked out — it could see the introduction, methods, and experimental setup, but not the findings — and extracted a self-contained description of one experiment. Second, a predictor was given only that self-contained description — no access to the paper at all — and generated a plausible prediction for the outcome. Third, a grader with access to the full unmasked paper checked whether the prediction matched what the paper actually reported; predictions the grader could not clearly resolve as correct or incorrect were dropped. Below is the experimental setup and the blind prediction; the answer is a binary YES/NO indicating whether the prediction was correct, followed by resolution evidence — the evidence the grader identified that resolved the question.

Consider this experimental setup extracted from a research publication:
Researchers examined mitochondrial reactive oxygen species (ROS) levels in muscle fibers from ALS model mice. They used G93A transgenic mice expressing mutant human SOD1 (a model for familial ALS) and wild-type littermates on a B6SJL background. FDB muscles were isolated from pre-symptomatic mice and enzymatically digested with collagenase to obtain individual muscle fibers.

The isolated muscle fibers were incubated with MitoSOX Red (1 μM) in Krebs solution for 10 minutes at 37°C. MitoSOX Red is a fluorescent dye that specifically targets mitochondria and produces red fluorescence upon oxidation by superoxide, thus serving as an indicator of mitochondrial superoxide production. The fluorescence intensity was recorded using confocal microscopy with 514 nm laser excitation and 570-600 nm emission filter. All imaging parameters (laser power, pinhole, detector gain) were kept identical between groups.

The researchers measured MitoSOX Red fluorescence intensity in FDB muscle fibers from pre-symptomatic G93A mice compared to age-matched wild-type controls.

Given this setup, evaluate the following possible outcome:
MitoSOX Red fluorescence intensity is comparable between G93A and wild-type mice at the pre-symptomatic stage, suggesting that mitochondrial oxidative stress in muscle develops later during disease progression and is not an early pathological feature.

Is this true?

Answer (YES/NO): NO